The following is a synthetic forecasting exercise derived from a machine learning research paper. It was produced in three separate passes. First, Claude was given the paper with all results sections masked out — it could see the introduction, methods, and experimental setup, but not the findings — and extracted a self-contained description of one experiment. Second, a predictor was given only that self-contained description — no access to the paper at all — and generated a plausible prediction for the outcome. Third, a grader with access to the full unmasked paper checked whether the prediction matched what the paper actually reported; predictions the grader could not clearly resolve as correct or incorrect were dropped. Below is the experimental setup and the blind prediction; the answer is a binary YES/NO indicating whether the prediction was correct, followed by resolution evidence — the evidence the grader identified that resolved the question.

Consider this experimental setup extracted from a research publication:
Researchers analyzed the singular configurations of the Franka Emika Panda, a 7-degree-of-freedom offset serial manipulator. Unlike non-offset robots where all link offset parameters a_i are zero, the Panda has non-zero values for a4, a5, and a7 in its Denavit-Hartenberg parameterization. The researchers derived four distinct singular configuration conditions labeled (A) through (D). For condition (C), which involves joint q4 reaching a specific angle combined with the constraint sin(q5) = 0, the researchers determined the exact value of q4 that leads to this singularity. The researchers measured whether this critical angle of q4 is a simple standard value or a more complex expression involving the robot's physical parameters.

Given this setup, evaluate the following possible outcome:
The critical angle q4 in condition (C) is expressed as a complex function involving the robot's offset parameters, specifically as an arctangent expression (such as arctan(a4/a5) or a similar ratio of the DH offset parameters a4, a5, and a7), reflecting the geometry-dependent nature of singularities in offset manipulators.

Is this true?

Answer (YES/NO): YES